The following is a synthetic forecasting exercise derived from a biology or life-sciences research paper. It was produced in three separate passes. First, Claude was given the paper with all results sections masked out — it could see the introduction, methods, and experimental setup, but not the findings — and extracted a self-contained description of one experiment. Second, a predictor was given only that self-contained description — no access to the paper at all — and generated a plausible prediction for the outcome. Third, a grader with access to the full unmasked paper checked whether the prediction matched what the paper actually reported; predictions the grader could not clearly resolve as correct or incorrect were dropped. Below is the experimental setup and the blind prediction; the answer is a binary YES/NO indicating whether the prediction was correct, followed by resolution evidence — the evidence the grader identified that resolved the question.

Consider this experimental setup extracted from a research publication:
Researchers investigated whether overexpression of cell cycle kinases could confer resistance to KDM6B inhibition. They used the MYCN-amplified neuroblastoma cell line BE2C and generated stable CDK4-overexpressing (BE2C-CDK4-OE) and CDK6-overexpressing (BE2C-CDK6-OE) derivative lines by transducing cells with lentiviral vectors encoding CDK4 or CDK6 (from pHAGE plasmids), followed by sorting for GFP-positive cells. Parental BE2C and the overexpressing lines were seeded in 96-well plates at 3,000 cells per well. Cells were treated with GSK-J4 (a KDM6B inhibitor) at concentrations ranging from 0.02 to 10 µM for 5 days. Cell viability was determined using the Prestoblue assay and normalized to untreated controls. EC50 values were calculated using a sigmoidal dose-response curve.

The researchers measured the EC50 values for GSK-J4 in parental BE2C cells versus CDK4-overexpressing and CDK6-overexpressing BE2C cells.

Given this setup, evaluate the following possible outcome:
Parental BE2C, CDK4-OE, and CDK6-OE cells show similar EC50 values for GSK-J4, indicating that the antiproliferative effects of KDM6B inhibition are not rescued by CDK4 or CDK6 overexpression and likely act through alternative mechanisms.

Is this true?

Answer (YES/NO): NO